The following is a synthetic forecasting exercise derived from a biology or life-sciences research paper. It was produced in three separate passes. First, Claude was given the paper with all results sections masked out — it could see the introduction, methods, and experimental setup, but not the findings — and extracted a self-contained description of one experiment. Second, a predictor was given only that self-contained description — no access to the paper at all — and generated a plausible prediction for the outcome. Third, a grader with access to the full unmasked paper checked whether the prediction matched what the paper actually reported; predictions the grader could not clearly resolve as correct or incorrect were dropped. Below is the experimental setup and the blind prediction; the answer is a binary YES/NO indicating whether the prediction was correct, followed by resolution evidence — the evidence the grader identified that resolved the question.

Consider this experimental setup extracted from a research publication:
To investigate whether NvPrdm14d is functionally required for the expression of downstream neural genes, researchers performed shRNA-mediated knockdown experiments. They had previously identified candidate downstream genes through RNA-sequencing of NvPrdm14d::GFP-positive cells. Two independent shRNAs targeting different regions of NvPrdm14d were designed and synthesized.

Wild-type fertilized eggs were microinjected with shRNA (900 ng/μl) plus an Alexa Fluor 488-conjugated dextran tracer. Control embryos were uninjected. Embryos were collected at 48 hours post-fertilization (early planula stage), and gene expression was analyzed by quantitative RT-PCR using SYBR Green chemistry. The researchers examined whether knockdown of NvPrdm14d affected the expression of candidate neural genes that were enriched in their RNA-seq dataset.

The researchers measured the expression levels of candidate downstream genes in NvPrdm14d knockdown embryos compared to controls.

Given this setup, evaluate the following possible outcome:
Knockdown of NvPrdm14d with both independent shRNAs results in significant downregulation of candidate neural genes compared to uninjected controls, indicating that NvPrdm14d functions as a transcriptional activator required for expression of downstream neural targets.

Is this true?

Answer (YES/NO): NO